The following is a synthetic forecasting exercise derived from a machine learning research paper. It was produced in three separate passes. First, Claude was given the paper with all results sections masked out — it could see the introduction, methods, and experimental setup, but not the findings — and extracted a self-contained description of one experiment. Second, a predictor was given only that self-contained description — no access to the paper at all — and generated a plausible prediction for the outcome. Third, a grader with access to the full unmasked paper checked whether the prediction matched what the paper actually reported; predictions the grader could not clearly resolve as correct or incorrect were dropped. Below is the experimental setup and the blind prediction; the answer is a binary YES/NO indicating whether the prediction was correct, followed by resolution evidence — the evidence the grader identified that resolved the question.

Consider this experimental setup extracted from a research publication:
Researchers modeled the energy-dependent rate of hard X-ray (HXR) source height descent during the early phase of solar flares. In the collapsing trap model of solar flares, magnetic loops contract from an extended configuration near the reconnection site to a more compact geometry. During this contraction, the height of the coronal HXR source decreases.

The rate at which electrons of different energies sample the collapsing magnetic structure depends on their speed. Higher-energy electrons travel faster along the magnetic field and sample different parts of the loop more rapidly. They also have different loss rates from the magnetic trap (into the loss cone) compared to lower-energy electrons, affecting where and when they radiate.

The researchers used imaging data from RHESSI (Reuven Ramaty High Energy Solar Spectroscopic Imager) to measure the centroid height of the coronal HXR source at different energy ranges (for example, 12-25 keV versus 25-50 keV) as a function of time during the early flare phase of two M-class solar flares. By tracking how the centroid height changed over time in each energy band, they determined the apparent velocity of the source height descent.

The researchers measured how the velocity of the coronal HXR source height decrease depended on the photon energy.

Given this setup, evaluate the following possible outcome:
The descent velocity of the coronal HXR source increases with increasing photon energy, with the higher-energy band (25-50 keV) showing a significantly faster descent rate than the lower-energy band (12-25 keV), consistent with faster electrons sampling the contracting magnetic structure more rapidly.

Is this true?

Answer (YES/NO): YES